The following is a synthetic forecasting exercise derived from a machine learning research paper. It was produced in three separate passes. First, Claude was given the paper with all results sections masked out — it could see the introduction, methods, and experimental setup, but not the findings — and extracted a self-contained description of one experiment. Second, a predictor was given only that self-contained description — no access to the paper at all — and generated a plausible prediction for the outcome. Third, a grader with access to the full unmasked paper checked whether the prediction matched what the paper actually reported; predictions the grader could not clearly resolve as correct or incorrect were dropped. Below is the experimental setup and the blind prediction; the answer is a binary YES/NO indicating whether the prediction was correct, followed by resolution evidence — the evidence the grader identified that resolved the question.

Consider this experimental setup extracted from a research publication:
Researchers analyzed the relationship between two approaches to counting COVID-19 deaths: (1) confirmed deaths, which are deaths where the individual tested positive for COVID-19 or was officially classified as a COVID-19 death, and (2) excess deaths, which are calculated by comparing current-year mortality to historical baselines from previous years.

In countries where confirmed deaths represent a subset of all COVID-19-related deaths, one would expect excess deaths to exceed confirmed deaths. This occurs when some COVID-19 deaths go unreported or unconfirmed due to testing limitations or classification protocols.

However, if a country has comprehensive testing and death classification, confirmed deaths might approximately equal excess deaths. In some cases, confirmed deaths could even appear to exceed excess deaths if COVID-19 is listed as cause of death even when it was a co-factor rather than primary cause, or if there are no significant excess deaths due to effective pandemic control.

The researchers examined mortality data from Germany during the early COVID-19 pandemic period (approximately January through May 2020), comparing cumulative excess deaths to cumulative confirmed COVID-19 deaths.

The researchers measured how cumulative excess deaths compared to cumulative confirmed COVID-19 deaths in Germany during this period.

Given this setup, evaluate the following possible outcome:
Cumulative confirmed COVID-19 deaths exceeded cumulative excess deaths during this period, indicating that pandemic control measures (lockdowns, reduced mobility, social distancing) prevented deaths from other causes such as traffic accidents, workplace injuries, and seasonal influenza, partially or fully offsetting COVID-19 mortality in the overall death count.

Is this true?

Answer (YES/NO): YES